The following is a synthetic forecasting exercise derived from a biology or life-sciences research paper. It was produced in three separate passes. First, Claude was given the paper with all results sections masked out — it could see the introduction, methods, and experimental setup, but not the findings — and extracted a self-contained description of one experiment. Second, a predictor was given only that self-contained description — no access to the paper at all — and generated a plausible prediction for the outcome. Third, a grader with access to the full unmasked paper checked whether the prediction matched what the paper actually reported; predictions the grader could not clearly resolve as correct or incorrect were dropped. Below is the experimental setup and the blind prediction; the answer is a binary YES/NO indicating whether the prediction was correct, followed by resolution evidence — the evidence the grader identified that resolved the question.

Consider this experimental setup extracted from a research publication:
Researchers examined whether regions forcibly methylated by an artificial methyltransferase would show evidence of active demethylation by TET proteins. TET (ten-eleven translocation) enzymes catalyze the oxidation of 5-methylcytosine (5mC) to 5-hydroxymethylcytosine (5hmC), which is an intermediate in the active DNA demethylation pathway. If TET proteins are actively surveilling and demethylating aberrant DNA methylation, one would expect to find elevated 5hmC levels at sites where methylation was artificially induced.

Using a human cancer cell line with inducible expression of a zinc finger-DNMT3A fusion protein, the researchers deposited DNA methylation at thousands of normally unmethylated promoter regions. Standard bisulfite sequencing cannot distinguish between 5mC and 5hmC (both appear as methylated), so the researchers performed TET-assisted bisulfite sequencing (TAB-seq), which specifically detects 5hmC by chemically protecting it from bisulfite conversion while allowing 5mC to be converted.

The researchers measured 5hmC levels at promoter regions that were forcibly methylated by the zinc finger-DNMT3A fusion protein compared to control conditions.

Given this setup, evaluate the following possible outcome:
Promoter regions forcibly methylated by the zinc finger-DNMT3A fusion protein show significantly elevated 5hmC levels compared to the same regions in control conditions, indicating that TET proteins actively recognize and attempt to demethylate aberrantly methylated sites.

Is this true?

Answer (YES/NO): YES